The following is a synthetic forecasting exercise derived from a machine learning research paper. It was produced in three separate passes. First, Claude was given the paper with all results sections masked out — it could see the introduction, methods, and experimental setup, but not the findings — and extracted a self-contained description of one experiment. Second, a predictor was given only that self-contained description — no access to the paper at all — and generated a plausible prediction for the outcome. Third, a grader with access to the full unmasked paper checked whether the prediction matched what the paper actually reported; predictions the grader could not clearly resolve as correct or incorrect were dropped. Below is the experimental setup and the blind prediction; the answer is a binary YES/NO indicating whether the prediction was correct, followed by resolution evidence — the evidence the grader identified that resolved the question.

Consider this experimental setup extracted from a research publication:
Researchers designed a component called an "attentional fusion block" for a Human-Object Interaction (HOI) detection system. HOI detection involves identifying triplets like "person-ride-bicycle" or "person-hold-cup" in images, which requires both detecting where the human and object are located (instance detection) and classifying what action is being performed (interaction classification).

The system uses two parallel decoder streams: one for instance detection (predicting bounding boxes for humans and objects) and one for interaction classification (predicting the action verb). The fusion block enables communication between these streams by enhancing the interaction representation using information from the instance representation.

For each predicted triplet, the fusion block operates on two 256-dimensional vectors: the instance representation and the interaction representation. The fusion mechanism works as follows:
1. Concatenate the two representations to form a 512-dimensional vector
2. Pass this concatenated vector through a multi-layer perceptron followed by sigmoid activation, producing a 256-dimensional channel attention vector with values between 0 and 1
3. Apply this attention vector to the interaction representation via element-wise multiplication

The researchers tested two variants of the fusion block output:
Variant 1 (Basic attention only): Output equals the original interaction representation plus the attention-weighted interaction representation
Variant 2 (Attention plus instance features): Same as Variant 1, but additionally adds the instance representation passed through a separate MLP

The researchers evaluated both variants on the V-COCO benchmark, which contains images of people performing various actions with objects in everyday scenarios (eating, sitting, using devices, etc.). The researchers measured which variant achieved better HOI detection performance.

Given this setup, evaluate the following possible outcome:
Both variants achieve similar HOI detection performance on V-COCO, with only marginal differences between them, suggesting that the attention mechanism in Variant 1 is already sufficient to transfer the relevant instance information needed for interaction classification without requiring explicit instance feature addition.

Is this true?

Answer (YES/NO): NO